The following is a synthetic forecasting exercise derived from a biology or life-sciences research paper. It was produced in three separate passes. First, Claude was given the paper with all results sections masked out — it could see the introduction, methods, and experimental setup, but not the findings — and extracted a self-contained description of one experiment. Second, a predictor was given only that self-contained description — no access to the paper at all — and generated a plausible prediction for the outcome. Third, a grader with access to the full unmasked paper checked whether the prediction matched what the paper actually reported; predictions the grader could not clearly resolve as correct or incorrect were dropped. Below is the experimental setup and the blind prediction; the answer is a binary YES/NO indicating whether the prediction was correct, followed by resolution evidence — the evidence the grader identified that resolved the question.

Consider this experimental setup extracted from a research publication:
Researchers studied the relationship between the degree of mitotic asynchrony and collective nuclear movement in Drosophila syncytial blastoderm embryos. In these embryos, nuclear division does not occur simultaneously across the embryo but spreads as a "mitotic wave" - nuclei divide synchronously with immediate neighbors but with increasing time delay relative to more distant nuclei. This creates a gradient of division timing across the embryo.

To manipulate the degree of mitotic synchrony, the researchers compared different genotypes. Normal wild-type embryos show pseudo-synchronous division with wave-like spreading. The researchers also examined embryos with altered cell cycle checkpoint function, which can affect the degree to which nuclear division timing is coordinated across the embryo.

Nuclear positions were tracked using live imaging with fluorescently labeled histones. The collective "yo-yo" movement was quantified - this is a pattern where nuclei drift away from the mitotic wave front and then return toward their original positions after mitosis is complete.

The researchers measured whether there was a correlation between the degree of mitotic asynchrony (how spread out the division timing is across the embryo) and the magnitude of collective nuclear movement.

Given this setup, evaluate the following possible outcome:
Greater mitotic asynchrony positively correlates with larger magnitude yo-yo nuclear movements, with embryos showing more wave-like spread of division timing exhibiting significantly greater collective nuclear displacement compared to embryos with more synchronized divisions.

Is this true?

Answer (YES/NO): YES